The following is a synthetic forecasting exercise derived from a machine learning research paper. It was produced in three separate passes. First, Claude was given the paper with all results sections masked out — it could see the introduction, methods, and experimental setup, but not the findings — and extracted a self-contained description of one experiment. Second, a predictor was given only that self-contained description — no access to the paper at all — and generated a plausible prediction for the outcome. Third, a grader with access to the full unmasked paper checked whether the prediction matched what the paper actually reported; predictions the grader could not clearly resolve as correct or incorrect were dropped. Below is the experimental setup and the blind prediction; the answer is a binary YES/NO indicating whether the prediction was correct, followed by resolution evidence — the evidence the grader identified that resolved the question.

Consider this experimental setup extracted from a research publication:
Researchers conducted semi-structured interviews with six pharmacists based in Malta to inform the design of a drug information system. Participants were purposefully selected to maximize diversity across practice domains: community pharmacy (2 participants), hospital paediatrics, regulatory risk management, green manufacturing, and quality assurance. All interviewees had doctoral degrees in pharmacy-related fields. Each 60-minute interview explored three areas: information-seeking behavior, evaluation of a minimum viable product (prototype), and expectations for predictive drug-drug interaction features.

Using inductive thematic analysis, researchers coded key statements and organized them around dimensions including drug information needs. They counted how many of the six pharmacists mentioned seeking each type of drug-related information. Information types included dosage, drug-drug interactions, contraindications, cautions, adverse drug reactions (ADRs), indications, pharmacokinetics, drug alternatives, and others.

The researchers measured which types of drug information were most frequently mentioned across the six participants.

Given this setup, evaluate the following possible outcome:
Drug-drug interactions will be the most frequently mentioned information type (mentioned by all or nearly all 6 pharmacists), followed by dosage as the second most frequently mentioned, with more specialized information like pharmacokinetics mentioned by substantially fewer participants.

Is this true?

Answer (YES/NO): NO